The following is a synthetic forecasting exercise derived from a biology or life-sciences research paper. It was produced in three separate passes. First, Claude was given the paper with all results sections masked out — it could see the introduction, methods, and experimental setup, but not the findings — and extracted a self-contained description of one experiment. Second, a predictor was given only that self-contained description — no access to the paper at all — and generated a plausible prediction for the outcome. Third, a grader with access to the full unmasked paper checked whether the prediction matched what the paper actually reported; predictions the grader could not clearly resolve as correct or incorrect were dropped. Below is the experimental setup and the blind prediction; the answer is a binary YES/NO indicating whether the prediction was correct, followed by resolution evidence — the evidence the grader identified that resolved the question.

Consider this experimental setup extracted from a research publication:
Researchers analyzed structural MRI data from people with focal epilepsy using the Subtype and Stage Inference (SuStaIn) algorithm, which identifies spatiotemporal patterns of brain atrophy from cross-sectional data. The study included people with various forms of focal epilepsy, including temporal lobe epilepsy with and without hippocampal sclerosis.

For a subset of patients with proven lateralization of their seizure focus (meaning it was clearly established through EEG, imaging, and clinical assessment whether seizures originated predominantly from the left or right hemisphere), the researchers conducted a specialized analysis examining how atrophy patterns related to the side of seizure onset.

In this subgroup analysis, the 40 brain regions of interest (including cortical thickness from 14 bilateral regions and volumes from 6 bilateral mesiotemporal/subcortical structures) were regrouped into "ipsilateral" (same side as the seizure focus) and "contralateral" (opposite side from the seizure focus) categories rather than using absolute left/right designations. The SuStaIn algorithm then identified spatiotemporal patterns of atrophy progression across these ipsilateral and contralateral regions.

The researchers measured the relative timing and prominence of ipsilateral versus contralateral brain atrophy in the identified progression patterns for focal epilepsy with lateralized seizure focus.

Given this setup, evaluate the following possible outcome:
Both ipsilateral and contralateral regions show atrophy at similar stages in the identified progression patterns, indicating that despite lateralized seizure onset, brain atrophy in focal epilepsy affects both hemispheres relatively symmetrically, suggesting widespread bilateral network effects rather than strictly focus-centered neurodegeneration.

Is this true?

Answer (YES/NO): NO